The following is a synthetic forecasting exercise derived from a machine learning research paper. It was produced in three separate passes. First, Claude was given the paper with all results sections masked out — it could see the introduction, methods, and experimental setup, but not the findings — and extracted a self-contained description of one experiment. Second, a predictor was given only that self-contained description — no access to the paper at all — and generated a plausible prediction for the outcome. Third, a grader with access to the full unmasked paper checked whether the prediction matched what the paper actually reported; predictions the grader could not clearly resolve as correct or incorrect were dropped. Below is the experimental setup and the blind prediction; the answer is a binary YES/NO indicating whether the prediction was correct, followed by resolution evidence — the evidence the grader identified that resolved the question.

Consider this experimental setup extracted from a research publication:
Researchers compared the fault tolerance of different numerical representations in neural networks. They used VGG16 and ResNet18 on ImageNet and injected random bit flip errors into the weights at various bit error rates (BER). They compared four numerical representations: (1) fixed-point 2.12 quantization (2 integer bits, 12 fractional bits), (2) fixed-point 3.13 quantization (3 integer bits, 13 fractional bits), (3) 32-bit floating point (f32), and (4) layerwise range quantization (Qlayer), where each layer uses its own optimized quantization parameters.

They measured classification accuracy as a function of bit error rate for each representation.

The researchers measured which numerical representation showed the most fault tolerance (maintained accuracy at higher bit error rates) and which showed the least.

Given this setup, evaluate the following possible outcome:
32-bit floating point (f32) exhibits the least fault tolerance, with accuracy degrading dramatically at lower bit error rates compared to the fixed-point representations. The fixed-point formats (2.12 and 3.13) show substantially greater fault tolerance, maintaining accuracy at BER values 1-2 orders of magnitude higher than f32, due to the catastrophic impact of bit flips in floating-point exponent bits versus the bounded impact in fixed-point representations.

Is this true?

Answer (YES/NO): NO